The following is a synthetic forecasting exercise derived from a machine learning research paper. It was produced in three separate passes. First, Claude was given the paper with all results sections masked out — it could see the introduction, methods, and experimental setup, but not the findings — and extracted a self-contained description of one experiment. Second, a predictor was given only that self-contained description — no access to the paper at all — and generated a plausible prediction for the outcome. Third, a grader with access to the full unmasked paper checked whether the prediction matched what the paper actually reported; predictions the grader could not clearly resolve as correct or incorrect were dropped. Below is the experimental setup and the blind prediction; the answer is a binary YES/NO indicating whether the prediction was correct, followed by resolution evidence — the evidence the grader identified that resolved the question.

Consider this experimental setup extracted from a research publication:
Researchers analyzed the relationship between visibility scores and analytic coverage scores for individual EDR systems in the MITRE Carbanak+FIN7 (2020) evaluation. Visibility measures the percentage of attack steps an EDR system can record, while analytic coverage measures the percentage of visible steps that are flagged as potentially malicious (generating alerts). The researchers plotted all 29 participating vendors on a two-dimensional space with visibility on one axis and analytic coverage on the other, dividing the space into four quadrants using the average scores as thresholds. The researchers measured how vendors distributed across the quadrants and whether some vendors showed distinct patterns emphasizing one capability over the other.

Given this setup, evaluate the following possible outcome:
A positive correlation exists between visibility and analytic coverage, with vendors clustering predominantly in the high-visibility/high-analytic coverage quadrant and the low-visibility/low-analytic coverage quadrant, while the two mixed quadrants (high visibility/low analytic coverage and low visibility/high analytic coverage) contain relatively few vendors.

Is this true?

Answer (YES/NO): YES